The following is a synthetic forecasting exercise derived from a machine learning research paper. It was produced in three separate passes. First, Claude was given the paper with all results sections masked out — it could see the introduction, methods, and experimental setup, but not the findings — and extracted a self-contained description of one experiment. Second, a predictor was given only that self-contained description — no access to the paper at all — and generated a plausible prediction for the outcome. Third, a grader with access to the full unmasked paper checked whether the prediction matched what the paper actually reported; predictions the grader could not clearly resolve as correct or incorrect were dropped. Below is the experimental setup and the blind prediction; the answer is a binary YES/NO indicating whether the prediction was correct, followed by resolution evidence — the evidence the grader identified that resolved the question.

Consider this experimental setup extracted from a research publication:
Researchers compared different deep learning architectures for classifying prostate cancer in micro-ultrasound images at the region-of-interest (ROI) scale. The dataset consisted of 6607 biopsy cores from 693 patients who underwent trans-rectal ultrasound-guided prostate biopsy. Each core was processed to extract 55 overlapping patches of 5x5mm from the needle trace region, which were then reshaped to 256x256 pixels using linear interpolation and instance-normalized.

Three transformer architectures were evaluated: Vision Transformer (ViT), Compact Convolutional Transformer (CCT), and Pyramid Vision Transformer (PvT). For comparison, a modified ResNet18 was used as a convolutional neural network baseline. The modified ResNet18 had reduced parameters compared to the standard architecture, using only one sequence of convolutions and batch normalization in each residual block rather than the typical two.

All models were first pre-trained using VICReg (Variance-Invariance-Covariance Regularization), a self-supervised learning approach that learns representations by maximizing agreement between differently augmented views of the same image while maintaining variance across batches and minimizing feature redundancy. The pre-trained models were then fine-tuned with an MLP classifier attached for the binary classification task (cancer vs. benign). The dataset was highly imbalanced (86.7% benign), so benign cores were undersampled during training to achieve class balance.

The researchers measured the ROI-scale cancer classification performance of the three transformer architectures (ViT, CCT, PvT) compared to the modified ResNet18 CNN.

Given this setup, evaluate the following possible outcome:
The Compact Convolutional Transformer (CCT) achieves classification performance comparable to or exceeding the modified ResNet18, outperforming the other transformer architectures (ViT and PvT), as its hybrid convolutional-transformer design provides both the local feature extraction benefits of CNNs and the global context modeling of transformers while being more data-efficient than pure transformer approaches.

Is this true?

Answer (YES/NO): NO